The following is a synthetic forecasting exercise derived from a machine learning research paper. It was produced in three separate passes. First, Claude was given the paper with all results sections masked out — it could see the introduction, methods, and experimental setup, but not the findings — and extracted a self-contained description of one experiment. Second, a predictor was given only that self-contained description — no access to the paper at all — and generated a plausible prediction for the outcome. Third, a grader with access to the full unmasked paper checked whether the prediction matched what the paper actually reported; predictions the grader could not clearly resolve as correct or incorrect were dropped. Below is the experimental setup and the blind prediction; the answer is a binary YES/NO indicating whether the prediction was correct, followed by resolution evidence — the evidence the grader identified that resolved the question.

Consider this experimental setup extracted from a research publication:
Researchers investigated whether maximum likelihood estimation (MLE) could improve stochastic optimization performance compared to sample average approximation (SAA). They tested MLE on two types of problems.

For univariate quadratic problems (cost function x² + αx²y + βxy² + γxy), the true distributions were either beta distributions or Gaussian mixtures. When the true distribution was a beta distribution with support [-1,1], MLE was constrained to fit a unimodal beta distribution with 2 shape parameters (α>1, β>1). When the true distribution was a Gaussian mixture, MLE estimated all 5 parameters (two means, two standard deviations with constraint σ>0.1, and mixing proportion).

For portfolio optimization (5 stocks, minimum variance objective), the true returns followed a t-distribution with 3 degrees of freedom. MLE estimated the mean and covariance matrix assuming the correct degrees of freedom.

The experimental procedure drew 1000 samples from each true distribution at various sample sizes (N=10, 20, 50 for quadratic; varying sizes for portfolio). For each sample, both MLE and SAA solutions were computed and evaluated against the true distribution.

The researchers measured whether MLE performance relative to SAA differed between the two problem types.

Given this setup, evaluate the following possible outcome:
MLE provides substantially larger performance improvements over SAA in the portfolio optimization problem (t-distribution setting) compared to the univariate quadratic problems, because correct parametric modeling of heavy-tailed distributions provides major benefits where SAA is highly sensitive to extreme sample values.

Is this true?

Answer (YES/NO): YES